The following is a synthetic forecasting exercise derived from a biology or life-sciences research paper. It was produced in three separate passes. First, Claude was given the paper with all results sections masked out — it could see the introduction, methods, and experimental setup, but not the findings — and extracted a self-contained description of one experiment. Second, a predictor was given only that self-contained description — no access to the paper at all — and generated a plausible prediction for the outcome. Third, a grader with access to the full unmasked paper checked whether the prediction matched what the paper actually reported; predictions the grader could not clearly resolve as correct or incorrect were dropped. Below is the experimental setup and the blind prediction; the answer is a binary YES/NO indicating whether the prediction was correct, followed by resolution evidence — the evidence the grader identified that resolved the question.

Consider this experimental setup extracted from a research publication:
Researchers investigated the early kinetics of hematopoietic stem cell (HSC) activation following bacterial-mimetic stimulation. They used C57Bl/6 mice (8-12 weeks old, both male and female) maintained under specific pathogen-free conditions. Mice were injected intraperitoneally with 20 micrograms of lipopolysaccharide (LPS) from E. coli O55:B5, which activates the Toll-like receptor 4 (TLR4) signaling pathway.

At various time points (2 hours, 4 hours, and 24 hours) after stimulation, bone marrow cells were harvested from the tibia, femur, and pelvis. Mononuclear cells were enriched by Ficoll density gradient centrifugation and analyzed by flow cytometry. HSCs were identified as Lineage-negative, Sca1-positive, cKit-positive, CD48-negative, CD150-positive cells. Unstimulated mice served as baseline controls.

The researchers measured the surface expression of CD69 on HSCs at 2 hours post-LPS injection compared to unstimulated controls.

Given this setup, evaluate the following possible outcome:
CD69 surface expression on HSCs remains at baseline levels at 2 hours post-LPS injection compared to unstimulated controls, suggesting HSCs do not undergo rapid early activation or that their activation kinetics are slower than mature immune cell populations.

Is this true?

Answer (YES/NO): NO